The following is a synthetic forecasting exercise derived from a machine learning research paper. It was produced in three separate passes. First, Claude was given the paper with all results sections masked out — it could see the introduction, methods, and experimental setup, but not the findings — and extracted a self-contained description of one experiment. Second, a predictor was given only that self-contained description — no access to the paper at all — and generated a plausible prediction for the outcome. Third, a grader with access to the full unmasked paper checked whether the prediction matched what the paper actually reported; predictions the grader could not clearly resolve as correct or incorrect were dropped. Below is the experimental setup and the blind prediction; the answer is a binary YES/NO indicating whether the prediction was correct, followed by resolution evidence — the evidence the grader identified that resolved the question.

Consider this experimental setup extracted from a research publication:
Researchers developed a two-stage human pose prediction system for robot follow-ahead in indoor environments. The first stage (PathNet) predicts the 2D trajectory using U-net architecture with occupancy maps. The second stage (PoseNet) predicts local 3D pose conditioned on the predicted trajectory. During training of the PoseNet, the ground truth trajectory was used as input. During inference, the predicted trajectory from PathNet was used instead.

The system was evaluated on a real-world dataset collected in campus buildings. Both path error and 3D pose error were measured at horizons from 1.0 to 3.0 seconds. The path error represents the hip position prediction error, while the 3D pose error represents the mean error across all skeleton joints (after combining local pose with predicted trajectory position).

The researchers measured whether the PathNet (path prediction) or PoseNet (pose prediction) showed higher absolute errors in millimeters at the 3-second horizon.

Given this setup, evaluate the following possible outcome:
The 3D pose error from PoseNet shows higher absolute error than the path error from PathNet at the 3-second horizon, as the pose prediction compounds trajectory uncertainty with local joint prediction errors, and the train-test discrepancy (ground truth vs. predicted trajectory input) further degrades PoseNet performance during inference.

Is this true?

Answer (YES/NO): NO